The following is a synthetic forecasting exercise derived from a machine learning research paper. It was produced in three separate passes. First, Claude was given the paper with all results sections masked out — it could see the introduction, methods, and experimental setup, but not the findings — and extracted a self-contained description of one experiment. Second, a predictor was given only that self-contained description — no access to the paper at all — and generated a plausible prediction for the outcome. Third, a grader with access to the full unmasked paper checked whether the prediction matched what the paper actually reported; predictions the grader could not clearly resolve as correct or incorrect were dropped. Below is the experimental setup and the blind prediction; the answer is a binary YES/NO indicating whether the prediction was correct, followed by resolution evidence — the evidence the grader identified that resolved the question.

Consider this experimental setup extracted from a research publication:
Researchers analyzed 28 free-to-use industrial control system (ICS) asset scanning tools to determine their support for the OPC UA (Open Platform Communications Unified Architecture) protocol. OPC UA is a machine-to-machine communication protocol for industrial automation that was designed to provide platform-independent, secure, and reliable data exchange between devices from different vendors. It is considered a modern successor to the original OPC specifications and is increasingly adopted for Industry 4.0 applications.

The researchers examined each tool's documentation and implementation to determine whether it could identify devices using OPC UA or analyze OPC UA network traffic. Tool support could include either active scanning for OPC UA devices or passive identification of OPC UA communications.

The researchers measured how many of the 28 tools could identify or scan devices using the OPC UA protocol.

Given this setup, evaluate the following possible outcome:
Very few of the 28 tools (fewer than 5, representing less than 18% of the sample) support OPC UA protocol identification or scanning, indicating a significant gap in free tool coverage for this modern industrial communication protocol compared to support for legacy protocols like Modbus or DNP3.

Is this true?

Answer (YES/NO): YES